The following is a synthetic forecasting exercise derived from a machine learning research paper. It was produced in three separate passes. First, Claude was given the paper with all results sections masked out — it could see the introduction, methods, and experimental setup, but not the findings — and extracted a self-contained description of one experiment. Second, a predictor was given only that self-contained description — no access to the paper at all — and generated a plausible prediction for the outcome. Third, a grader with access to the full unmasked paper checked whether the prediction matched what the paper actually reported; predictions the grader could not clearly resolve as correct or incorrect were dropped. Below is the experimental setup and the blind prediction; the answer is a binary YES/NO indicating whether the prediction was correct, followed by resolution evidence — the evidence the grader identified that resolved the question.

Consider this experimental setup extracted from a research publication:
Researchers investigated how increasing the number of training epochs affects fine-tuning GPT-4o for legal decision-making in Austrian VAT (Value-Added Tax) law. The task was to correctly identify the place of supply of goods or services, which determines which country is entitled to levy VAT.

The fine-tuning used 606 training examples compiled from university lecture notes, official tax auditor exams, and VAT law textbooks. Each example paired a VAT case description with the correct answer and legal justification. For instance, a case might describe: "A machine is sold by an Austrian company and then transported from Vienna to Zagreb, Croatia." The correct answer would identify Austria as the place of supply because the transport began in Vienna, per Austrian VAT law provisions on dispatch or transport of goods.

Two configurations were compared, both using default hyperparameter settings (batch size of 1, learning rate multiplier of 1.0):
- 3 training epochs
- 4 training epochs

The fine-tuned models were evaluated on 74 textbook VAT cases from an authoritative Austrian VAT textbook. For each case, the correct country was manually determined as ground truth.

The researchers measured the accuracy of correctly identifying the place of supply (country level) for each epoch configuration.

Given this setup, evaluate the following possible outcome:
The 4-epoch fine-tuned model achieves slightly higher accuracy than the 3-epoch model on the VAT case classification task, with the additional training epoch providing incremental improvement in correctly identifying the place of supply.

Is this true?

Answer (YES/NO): NO